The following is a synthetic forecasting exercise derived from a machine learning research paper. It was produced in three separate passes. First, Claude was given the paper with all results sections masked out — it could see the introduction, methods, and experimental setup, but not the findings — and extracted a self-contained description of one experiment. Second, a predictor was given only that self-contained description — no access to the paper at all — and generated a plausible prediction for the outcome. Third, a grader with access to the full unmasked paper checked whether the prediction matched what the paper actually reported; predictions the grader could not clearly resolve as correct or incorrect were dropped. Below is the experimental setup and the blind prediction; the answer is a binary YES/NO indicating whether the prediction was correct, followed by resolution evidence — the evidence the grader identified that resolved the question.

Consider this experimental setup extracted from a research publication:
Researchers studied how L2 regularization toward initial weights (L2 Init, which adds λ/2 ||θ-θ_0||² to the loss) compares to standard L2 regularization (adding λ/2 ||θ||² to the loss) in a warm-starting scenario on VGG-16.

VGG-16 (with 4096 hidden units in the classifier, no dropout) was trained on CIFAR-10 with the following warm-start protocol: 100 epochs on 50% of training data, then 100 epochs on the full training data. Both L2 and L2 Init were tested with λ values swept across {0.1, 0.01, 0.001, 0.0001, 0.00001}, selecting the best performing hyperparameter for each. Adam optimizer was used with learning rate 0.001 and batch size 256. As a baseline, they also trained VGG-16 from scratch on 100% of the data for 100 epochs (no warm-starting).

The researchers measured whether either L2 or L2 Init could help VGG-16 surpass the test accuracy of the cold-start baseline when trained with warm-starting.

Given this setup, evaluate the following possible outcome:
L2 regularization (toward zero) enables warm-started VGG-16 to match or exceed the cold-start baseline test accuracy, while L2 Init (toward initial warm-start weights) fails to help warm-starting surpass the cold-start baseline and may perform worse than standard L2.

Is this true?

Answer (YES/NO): NO